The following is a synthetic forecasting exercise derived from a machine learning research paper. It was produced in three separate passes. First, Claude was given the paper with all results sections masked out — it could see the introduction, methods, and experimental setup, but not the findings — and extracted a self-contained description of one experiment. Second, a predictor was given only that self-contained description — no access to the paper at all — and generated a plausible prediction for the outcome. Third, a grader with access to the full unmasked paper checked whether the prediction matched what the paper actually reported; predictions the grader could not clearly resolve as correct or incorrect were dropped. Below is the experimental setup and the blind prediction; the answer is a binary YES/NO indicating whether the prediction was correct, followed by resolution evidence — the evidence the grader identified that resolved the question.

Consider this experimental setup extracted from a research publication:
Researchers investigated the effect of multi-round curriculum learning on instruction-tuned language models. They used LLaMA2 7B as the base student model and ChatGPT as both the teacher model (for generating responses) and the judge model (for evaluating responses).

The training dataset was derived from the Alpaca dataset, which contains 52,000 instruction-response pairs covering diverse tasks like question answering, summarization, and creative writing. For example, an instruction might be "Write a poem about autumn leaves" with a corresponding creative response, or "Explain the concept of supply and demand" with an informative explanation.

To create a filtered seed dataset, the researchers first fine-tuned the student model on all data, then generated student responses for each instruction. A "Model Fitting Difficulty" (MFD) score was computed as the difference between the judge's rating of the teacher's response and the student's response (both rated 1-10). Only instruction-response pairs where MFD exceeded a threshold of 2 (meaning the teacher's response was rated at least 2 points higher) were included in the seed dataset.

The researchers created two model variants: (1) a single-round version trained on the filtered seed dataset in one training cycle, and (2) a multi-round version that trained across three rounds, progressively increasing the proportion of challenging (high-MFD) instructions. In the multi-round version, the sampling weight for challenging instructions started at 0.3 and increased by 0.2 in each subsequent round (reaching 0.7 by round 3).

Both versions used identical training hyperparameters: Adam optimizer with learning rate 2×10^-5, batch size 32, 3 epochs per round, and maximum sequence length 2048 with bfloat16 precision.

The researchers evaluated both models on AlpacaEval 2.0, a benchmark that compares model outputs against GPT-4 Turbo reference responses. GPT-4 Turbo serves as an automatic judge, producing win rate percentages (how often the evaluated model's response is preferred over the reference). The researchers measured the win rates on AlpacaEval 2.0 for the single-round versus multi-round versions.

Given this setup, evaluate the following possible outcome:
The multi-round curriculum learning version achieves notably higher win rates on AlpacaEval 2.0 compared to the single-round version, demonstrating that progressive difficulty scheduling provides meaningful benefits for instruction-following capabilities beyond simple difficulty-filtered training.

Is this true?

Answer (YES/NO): NO